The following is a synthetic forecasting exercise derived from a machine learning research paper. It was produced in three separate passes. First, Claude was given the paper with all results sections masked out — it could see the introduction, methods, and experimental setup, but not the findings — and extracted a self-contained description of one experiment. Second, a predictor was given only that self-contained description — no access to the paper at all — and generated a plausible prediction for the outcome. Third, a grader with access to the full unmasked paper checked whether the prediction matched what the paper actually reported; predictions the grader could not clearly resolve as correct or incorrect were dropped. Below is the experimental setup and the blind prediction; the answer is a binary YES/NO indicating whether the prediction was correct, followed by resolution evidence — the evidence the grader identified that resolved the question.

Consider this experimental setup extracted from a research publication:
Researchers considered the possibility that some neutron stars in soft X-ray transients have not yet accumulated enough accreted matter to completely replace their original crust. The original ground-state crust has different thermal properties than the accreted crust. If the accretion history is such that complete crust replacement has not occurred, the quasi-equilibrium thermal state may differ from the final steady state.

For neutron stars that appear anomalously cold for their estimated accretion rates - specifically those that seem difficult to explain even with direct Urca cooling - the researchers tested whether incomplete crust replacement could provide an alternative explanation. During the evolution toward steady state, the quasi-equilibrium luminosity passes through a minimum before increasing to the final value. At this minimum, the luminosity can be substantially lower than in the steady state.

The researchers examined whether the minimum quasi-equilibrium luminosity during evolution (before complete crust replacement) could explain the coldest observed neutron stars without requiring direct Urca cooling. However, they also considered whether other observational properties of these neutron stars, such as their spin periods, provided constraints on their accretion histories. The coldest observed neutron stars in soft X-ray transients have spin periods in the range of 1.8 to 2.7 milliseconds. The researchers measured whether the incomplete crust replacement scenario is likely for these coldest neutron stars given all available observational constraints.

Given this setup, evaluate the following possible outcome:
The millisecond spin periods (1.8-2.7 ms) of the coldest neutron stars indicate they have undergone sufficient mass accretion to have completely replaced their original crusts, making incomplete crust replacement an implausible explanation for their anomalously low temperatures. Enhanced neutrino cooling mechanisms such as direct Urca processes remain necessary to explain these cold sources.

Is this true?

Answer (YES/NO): YES